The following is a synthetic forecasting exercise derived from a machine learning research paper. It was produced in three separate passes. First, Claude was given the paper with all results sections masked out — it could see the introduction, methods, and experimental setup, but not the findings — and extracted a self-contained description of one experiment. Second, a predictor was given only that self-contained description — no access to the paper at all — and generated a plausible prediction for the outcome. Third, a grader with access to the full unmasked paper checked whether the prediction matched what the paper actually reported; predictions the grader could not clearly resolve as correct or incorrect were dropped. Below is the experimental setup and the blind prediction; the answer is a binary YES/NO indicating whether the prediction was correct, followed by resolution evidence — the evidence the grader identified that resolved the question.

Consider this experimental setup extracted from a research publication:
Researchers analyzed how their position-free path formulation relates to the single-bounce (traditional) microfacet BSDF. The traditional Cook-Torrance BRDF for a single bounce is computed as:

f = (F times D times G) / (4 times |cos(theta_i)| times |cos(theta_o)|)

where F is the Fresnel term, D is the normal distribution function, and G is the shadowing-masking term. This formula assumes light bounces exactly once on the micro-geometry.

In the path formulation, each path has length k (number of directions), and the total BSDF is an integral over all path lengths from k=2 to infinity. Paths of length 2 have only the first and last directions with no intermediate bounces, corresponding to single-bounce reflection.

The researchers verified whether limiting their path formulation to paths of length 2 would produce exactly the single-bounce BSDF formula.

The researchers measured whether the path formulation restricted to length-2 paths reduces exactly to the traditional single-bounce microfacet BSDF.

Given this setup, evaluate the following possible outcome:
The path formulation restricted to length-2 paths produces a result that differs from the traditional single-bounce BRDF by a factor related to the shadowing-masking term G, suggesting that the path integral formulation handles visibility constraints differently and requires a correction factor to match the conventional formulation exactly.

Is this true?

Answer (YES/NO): NO